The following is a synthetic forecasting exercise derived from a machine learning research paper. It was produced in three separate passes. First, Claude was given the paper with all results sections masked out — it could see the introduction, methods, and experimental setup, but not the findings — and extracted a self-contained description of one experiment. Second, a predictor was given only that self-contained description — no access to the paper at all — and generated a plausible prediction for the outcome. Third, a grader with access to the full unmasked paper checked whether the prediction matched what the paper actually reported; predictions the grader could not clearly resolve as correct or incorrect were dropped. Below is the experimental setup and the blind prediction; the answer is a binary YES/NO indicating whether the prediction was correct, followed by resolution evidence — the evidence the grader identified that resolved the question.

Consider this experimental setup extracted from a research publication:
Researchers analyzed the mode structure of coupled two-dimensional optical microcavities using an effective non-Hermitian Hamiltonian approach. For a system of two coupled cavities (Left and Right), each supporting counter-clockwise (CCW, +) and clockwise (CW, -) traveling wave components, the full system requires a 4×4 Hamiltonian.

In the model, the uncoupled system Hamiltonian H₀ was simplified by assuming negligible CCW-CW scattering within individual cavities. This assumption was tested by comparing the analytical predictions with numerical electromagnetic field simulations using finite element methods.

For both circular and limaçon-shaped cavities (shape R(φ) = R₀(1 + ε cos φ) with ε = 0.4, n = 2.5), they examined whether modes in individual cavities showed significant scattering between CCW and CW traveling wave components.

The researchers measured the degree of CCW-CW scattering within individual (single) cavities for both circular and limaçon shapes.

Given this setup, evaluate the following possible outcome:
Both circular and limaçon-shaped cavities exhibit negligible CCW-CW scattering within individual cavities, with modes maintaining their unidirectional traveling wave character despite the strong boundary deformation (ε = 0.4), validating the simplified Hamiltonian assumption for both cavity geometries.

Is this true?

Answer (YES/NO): YES